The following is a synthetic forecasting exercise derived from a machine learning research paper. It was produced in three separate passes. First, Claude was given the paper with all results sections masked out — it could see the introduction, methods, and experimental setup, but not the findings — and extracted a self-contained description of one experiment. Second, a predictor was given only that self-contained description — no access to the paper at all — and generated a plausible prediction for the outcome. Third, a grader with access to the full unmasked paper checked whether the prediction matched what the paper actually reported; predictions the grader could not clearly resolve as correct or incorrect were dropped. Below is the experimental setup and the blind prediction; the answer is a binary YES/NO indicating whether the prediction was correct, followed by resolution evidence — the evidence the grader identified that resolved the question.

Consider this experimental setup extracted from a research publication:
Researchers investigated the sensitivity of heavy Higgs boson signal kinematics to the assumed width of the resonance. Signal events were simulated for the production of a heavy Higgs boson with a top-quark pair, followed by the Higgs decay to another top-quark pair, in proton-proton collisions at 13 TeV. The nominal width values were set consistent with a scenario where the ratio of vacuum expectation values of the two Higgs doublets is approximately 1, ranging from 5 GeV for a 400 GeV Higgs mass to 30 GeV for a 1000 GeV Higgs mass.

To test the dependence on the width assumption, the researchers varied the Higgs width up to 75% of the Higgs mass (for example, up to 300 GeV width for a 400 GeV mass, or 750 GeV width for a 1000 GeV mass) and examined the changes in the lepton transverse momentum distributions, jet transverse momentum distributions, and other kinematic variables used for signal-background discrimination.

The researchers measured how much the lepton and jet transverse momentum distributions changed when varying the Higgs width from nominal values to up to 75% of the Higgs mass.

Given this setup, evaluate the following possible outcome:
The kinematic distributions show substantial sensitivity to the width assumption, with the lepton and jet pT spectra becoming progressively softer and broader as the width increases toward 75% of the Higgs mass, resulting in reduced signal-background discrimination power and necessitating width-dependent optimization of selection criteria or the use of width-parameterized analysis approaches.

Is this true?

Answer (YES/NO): NO